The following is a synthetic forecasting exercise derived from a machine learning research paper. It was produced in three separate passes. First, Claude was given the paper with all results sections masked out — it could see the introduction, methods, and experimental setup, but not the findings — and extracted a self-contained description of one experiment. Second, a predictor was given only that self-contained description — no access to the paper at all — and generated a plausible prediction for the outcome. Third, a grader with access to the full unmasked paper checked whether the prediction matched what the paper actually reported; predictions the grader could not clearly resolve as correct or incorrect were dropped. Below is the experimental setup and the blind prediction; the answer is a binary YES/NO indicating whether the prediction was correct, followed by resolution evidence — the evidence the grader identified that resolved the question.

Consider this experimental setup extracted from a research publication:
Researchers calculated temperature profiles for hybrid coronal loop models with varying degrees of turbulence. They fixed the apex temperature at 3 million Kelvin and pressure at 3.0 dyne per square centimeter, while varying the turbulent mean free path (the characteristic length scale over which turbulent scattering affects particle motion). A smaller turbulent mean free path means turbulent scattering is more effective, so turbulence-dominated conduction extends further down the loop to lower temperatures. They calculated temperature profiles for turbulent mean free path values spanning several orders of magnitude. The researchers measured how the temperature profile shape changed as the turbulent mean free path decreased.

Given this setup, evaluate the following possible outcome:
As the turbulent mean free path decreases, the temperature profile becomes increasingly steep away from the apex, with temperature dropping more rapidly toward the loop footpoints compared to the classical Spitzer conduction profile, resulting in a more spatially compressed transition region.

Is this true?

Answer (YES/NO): NO